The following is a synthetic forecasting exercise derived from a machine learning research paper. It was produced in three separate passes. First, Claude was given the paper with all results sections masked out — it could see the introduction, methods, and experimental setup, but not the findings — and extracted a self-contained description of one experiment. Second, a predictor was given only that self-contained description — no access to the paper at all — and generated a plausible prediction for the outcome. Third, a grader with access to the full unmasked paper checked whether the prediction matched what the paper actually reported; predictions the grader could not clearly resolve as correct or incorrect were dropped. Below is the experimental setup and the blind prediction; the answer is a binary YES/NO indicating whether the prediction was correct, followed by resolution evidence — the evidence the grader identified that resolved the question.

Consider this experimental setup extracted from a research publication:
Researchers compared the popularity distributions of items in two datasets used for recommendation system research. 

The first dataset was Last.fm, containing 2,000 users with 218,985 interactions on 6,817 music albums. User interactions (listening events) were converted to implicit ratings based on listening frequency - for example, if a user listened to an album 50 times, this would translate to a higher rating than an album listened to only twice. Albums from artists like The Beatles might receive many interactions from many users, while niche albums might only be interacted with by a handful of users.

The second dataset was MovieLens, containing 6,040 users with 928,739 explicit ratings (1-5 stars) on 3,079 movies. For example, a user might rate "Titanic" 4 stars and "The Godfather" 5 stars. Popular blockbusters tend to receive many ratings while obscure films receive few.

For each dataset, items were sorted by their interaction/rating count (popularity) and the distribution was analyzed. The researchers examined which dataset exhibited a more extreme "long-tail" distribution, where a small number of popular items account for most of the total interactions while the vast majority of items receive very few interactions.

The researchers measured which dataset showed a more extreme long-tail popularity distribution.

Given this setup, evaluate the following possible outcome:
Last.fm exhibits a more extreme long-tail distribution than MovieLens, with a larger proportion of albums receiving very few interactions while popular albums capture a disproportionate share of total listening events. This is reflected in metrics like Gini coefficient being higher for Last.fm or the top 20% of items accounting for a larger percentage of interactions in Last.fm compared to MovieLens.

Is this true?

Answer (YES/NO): NO